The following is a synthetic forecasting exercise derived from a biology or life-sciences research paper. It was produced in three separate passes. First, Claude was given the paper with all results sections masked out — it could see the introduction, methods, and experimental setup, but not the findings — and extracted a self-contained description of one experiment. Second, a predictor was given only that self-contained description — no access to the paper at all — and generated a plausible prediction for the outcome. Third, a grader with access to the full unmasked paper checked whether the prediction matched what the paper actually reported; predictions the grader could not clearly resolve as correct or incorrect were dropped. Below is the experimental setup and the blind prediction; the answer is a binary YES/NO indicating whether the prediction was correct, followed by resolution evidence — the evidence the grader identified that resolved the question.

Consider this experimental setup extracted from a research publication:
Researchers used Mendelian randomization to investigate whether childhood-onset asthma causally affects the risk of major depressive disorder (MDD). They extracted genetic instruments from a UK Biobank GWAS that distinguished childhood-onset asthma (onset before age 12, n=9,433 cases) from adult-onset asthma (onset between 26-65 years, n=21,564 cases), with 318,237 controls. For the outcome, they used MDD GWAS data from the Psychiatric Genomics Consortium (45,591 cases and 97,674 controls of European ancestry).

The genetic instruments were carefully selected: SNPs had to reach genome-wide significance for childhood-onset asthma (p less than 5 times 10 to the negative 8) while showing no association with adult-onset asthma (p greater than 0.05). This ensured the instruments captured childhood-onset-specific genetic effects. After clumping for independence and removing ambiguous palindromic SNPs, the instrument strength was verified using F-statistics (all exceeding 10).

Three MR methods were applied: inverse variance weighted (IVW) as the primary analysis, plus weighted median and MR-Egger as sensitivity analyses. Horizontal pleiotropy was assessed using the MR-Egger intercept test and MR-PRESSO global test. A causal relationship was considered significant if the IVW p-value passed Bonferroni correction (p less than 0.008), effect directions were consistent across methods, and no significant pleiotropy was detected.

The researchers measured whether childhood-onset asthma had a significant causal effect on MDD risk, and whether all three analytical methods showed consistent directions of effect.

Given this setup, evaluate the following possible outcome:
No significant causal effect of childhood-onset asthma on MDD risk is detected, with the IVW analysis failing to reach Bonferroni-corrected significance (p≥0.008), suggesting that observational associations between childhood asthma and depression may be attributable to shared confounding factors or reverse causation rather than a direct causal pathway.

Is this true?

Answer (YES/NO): NO